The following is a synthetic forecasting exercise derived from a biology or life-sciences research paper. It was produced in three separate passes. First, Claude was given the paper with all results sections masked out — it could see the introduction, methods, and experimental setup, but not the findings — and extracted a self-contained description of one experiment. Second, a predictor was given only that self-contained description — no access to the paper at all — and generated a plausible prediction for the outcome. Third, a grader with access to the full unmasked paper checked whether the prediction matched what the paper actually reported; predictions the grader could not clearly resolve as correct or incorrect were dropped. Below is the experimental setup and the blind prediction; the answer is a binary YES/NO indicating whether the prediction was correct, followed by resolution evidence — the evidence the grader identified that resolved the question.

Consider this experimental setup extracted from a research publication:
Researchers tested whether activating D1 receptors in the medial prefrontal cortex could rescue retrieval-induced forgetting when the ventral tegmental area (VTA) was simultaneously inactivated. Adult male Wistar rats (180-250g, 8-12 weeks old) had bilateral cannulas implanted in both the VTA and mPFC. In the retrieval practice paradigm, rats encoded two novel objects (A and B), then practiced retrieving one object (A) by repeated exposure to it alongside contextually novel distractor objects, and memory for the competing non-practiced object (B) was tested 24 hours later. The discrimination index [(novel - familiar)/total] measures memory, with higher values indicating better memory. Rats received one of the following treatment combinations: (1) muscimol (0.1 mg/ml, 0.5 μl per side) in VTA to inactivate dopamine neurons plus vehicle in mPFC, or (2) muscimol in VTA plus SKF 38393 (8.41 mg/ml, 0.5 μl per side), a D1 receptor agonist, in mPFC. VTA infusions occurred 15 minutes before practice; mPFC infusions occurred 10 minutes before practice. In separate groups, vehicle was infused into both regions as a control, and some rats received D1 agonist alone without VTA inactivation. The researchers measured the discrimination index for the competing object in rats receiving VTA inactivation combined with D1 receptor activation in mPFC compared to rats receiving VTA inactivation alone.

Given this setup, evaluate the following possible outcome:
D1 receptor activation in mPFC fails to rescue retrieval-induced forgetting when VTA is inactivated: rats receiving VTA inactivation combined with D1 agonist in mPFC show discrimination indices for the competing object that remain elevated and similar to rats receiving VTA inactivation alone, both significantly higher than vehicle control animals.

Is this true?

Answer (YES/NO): NO